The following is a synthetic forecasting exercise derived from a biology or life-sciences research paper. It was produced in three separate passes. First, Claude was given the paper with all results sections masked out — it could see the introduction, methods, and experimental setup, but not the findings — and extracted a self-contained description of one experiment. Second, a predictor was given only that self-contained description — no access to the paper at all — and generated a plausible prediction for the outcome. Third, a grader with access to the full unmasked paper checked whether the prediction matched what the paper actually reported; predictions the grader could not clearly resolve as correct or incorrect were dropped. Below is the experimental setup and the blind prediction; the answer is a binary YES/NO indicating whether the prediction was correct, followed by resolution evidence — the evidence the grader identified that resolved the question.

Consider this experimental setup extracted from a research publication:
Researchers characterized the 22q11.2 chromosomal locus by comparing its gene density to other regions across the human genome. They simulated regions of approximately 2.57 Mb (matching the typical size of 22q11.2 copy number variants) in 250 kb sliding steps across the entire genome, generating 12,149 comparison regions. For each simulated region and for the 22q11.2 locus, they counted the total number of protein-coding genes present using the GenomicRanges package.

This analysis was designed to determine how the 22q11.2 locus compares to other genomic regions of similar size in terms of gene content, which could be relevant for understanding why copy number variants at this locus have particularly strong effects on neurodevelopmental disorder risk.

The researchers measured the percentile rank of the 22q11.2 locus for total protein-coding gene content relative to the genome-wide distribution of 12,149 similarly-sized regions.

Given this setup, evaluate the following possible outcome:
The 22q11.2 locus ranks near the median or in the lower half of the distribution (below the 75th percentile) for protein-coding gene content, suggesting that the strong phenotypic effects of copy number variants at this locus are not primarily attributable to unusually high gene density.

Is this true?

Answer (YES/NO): NO